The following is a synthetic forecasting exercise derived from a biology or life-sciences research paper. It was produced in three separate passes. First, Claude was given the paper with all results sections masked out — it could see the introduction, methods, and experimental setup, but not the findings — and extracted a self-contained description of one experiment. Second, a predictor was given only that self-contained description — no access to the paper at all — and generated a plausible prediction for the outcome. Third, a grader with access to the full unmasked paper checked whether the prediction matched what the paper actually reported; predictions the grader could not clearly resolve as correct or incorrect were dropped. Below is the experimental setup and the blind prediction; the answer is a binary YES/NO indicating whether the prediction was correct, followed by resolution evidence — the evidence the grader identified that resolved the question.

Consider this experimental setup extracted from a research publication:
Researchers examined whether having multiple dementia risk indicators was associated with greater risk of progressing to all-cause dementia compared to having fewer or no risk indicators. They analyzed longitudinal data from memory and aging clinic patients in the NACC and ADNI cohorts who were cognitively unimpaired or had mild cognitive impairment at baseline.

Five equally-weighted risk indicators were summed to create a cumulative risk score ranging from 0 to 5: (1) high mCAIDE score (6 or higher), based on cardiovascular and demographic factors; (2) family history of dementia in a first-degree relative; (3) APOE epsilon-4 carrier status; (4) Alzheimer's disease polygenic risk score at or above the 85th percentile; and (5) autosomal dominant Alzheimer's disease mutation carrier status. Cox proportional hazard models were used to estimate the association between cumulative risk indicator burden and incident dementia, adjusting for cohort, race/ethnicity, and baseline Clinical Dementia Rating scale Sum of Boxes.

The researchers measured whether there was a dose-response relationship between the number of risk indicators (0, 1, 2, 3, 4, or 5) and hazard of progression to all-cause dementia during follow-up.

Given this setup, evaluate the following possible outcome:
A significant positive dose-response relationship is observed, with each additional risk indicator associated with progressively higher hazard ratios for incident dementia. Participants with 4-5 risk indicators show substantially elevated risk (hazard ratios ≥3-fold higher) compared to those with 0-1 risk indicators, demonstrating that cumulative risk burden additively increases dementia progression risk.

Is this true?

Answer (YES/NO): YES